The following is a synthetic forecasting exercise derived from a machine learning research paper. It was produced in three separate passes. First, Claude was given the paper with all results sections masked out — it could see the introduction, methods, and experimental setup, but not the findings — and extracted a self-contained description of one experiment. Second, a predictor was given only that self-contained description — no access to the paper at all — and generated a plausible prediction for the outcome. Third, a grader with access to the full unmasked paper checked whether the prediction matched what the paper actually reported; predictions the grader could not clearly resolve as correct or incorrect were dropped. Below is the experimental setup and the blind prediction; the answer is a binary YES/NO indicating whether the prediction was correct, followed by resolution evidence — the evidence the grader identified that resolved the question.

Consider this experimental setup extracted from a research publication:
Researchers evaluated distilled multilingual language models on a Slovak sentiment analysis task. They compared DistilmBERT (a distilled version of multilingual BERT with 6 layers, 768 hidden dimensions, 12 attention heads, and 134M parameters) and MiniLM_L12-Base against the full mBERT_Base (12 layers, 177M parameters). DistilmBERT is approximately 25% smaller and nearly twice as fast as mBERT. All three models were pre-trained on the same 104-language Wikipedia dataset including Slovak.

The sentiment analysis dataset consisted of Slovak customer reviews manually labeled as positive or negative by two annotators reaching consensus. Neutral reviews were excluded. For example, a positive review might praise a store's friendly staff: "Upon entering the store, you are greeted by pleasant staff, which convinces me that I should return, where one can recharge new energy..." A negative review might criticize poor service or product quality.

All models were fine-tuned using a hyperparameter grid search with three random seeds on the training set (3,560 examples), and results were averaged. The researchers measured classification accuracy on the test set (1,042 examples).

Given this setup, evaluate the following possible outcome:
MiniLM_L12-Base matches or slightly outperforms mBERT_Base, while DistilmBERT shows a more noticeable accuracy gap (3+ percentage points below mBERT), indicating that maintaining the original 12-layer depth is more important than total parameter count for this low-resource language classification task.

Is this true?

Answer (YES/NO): NO